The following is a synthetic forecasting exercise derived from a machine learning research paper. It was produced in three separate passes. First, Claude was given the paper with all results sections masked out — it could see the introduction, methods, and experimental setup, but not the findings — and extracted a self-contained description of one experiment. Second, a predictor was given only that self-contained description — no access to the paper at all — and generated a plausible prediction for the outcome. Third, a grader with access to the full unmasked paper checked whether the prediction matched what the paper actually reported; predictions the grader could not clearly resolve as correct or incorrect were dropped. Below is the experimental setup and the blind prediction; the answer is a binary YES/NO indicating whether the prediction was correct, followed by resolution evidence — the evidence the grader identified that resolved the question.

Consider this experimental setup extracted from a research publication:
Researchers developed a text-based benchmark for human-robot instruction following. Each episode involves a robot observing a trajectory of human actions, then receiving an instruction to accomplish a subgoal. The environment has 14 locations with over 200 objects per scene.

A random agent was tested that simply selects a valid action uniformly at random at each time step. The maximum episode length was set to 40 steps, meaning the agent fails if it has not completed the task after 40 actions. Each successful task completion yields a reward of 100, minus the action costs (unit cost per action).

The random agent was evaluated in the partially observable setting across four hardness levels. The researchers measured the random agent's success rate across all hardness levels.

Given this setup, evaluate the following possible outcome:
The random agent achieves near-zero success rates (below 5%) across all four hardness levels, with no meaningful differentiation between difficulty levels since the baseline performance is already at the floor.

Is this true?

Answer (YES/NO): YES